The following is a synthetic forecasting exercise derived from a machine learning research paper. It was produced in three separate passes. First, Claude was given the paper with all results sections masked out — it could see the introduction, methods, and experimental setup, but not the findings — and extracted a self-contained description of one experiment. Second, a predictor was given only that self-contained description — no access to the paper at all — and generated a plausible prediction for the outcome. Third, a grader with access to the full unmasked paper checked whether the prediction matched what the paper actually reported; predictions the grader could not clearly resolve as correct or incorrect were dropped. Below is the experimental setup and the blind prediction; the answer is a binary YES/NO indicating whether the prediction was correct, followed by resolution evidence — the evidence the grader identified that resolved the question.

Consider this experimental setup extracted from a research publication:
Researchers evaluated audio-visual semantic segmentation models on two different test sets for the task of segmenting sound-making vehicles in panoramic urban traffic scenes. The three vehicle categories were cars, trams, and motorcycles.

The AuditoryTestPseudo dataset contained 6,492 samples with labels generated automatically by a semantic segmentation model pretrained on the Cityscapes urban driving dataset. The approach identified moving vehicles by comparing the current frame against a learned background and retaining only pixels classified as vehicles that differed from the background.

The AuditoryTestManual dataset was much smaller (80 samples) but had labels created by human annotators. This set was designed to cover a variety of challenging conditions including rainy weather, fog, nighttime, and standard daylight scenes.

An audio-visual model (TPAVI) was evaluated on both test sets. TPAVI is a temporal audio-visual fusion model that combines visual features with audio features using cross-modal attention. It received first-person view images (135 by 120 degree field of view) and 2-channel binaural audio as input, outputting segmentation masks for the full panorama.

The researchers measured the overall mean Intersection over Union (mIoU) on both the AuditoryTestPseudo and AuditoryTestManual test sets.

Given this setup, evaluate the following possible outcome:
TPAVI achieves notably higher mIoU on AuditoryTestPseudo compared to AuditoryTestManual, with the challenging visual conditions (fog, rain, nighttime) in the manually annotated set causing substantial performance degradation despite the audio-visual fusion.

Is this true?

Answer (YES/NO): YES